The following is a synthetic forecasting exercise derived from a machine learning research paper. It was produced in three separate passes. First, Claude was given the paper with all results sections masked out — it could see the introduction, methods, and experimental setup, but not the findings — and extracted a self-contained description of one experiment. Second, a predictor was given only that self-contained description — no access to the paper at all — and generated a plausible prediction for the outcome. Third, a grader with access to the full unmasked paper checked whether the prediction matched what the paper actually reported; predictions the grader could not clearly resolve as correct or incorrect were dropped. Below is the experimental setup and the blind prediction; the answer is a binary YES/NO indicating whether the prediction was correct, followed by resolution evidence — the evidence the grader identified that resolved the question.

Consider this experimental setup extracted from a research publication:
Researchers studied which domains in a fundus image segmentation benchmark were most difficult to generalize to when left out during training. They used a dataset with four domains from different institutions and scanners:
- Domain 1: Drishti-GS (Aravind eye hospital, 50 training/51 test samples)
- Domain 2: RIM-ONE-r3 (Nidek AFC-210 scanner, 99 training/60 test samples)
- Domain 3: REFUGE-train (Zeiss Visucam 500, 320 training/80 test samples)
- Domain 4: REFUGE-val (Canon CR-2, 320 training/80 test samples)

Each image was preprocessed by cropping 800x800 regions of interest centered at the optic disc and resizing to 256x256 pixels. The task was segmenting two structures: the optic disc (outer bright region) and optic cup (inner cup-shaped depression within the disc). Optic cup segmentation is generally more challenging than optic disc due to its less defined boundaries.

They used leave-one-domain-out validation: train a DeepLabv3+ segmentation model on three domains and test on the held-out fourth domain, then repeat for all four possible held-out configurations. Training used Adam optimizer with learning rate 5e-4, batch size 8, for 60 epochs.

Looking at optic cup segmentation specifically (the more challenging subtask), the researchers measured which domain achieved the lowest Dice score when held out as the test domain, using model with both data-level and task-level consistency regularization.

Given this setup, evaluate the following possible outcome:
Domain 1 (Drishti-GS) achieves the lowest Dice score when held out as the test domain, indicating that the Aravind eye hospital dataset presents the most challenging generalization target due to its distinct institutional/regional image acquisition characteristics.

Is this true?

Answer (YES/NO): NO